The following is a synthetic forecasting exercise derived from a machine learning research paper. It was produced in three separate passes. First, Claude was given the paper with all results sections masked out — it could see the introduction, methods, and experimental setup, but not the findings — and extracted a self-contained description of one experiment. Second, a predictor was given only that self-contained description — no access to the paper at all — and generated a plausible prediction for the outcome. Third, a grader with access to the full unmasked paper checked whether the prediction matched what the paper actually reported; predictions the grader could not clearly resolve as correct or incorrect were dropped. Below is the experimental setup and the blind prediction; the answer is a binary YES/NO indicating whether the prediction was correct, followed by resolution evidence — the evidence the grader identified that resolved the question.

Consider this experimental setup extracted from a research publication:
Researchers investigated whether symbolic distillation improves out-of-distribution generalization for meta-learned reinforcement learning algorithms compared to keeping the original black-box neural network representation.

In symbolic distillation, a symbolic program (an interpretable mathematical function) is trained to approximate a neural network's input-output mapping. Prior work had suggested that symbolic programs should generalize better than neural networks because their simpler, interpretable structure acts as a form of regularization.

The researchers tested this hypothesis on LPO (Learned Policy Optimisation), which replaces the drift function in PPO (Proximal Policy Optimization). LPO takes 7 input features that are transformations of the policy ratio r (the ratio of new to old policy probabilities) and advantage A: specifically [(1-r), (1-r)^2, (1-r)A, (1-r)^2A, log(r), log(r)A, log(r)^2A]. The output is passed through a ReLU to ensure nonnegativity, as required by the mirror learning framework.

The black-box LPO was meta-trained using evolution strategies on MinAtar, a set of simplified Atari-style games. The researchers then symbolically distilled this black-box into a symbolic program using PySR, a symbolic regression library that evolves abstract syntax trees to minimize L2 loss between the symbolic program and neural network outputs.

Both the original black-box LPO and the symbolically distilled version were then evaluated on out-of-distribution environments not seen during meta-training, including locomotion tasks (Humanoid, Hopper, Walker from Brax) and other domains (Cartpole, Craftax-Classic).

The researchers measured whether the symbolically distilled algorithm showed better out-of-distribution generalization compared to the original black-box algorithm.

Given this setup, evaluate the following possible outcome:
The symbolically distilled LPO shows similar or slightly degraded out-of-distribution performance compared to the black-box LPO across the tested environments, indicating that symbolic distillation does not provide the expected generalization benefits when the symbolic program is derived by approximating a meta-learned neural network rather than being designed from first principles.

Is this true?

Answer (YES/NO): YES